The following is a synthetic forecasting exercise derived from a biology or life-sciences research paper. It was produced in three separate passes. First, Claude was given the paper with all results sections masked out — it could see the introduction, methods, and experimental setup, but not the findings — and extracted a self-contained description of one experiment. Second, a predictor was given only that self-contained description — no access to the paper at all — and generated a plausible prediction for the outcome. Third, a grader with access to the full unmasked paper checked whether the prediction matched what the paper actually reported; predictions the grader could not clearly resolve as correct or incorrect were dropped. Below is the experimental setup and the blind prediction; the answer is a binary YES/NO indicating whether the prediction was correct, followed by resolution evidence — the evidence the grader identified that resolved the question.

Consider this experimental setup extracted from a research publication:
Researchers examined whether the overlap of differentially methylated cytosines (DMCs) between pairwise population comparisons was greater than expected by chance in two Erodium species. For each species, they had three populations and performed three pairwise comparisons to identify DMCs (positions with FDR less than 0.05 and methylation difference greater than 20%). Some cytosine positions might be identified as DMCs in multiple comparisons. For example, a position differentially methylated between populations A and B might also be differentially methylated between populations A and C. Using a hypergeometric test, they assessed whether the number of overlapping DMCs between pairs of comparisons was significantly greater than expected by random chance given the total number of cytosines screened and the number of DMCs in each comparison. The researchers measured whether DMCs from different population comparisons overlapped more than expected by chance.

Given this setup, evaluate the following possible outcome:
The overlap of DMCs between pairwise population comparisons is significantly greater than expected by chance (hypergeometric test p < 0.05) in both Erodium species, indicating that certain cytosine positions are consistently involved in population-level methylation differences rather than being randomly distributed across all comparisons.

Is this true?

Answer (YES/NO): NO